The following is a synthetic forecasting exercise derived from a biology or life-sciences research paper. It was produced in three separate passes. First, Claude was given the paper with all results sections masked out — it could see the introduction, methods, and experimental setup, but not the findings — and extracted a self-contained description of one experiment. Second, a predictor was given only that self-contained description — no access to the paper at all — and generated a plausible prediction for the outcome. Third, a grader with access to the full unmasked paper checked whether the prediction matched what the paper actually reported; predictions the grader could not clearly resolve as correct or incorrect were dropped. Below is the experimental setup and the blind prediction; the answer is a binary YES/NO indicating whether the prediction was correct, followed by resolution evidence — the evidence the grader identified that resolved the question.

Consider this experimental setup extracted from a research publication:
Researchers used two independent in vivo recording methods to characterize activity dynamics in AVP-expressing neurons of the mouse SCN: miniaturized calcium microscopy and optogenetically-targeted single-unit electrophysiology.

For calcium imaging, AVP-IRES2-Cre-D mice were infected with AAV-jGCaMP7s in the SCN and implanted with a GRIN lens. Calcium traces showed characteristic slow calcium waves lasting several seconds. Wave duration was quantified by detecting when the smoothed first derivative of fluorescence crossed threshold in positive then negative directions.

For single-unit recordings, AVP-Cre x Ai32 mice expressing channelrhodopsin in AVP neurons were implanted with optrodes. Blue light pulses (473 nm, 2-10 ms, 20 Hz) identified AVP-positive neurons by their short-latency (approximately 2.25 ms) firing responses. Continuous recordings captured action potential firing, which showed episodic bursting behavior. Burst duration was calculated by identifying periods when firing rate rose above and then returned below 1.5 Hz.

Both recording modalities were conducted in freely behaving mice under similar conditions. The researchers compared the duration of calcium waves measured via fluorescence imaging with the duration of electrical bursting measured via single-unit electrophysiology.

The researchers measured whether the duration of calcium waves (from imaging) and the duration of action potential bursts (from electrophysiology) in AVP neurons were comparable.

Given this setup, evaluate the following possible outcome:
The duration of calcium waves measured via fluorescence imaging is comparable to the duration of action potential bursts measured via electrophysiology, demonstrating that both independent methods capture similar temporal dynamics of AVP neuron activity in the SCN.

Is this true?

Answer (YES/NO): YES